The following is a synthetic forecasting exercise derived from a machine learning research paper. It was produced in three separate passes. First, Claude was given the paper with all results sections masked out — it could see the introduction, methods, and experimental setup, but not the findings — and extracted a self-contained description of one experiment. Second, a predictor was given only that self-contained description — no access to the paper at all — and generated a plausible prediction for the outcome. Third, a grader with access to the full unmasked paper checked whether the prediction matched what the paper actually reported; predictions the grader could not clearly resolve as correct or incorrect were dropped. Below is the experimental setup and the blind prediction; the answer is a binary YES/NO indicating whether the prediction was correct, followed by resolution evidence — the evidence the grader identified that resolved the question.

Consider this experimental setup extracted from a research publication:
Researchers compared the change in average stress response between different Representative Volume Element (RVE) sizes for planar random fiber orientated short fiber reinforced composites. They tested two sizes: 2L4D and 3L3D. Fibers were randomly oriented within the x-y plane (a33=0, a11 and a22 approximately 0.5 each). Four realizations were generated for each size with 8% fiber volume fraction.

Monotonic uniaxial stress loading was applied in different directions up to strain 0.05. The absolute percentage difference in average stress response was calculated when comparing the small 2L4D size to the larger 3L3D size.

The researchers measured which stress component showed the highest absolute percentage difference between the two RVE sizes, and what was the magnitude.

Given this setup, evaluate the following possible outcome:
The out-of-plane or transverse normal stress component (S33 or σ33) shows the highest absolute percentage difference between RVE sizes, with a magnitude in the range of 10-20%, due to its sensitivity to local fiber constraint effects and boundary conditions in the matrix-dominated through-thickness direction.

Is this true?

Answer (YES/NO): NO